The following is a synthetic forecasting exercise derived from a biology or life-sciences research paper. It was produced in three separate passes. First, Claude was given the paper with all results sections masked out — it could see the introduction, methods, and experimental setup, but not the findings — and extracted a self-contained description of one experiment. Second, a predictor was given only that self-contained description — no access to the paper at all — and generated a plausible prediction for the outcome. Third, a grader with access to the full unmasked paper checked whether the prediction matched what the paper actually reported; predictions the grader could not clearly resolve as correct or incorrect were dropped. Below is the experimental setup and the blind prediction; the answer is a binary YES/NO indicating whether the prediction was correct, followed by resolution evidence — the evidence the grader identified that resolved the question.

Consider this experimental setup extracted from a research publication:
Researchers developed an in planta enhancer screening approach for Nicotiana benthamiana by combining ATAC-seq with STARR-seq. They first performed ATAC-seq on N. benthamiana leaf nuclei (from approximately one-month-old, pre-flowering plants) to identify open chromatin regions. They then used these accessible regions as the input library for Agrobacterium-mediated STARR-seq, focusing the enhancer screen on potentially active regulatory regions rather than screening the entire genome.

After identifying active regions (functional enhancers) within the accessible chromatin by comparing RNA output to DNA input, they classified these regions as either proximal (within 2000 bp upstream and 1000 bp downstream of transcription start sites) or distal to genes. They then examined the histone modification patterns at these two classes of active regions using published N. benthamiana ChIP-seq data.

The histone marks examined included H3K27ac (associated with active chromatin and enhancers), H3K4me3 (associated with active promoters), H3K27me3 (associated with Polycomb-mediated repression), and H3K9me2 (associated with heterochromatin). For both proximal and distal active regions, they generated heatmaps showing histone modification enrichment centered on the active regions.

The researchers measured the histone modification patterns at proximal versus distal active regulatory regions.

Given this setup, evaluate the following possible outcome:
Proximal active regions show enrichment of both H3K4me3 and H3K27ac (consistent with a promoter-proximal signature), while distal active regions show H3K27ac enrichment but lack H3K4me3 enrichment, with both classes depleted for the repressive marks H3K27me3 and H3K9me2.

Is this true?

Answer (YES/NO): YES